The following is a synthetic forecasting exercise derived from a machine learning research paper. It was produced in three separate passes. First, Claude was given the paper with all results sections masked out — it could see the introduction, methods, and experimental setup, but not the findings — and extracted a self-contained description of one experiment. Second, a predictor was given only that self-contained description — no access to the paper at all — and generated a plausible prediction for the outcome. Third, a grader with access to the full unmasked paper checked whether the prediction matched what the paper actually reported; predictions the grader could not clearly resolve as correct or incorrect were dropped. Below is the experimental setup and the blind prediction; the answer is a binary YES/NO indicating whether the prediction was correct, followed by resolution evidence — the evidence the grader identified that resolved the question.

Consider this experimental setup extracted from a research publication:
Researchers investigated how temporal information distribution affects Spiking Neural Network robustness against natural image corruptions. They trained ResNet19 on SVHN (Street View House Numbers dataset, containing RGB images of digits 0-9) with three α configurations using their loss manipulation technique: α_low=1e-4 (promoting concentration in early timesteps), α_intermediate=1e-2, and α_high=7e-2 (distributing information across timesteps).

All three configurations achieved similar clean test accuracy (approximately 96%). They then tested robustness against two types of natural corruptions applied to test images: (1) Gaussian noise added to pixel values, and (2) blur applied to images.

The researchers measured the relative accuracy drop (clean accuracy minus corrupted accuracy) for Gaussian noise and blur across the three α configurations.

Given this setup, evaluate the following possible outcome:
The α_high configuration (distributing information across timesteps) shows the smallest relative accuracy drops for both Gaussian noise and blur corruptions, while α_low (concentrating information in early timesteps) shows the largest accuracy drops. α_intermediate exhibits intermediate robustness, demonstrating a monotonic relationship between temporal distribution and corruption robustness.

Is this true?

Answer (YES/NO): NO